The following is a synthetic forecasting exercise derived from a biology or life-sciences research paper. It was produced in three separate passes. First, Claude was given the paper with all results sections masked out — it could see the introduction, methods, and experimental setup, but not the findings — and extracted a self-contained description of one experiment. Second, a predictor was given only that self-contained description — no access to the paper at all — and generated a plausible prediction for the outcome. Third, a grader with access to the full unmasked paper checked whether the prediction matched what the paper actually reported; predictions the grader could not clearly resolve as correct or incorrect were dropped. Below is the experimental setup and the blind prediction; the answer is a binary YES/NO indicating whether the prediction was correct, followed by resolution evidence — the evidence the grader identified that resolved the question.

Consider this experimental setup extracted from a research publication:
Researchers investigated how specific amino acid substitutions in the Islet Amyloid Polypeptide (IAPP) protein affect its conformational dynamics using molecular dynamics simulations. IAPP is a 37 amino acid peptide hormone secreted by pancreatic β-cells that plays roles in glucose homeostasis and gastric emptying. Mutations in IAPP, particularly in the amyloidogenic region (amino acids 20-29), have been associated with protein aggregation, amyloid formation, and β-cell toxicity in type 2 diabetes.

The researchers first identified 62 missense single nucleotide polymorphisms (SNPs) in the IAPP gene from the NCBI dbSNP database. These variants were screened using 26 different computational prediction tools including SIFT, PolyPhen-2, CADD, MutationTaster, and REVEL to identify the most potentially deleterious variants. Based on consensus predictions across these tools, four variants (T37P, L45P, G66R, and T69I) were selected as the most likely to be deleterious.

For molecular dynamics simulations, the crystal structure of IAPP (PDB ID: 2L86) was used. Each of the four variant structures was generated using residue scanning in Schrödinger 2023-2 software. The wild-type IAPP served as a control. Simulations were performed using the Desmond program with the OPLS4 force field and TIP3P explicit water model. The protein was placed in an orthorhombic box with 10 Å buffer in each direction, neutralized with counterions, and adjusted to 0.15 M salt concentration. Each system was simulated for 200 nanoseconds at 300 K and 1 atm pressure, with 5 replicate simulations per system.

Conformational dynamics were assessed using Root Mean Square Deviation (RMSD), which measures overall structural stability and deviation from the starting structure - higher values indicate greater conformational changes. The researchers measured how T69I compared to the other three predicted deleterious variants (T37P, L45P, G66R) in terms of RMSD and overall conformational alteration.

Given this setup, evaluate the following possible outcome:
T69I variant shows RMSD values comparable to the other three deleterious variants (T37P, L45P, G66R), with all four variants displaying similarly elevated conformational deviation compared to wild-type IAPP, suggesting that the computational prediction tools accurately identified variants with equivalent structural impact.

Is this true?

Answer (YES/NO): NO